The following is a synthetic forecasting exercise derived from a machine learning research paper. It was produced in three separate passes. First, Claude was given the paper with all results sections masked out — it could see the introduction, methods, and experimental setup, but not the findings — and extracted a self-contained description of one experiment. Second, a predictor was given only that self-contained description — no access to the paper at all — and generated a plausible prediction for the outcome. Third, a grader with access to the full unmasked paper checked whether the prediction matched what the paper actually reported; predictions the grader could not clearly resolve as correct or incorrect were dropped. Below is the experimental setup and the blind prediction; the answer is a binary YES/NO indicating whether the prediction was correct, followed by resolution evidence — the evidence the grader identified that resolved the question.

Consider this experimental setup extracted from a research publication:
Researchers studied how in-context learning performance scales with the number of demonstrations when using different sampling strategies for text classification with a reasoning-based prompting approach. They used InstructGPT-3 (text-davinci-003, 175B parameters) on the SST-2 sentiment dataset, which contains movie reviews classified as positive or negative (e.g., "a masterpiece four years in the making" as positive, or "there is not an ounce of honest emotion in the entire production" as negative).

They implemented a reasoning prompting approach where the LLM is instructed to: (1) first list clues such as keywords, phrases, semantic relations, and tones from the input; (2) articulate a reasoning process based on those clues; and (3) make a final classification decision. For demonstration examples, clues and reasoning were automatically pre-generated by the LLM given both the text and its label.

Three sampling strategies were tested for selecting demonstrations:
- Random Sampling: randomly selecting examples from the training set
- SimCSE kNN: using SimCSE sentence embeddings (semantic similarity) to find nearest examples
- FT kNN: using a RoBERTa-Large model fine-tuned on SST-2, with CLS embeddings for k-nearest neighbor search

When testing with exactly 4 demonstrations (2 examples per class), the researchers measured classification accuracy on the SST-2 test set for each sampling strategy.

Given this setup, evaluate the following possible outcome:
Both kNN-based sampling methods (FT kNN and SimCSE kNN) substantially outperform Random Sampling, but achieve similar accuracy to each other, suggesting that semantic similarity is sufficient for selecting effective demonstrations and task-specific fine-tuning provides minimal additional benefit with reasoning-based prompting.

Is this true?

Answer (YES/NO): NO